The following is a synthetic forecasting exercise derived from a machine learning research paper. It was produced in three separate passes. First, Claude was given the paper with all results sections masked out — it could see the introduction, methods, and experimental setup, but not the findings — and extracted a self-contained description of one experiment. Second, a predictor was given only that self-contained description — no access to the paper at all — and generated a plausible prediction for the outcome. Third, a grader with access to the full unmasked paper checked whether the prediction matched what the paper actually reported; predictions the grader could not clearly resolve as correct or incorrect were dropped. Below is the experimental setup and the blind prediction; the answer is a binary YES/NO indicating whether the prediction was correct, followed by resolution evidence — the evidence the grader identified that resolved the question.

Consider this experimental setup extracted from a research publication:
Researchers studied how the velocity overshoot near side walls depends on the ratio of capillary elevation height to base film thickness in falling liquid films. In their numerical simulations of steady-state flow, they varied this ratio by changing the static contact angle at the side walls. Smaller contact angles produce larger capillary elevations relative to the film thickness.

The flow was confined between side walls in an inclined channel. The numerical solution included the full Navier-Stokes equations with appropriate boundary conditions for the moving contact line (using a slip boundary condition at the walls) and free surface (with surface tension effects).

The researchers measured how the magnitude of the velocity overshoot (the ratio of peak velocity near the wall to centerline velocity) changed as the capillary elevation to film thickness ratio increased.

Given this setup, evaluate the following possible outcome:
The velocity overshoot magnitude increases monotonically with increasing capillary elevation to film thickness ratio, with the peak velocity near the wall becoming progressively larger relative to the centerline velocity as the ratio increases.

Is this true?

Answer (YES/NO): YES